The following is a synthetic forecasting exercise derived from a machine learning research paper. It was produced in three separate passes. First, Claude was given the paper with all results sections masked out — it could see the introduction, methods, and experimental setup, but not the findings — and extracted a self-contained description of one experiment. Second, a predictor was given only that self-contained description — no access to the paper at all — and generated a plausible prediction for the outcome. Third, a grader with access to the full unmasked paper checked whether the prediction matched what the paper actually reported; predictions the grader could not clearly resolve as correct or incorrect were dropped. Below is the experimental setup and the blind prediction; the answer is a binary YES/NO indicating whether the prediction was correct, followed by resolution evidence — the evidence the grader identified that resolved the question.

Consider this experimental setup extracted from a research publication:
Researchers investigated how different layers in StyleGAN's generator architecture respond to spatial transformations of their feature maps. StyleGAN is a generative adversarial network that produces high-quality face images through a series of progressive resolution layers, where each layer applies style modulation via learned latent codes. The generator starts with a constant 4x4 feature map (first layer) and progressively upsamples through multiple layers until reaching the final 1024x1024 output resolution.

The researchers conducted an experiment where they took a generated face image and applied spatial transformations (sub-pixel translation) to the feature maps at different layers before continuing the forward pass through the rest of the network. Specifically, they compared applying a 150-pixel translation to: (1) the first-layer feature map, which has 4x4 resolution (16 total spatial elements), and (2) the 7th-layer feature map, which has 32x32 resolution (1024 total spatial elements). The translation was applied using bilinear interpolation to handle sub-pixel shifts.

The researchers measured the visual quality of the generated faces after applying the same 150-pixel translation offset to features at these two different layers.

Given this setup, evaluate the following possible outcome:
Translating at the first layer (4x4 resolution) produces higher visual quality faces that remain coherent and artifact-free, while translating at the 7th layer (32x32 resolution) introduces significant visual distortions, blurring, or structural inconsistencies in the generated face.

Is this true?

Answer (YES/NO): NO